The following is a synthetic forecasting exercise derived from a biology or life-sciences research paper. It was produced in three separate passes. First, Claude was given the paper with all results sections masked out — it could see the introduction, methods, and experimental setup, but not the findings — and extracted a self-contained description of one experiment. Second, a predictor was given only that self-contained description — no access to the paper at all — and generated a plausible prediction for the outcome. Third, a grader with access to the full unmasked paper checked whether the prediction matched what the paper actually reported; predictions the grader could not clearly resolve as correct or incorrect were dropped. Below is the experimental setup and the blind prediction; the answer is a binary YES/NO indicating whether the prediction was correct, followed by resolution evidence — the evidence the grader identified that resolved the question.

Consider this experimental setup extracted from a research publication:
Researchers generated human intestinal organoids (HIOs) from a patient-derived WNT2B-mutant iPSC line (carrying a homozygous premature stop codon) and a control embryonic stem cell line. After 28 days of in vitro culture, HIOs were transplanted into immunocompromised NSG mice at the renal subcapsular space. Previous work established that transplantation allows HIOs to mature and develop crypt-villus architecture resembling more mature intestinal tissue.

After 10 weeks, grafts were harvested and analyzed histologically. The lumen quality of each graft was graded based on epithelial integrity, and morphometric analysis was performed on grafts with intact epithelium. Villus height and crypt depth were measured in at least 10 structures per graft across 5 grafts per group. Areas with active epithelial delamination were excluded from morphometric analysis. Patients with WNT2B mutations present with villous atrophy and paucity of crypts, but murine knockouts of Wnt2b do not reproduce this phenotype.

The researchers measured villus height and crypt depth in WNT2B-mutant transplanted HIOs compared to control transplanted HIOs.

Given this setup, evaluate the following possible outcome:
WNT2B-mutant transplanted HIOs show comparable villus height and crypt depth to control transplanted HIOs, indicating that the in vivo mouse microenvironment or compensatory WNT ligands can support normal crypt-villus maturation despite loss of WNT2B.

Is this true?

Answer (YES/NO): NO